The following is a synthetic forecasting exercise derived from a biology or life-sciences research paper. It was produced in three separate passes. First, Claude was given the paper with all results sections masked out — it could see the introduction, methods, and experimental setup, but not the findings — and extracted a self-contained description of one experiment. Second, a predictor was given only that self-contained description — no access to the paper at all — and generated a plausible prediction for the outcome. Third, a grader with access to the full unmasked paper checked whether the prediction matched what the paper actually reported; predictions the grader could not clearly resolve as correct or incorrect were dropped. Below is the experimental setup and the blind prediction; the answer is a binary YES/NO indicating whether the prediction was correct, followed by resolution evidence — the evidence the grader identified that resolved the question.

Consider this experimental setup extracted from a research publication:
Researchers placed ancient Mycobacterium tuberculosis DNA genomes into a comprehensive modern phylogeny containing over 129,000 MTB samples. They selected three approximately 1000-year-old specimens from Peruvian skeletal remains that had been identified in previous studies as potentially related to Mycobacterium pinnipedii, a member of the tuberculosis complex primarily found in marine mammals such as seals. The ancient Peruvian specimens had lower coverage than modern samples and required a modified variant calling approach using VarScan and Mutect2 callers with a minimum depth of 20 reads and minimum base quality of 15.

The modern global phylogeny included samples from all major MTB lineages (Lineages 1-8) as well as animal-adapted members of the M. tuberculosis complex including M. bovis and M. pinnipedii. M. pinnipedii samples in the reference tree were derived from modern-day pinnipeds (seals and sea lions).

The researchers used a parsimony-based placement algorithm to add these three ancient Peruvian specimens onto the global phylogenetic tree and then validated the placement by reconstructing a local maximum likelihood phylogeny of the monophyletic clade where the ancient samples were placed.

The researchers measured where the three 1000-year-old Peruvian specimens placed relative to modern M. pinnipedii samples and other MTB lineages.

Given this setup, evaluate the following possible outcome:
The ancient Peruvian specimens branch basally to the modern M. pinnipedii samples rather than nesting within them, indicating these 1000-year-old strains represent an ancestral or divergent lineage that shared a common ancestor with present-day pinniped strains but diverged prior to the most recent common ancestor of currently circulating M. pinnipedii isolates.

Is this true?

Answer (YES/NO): NO